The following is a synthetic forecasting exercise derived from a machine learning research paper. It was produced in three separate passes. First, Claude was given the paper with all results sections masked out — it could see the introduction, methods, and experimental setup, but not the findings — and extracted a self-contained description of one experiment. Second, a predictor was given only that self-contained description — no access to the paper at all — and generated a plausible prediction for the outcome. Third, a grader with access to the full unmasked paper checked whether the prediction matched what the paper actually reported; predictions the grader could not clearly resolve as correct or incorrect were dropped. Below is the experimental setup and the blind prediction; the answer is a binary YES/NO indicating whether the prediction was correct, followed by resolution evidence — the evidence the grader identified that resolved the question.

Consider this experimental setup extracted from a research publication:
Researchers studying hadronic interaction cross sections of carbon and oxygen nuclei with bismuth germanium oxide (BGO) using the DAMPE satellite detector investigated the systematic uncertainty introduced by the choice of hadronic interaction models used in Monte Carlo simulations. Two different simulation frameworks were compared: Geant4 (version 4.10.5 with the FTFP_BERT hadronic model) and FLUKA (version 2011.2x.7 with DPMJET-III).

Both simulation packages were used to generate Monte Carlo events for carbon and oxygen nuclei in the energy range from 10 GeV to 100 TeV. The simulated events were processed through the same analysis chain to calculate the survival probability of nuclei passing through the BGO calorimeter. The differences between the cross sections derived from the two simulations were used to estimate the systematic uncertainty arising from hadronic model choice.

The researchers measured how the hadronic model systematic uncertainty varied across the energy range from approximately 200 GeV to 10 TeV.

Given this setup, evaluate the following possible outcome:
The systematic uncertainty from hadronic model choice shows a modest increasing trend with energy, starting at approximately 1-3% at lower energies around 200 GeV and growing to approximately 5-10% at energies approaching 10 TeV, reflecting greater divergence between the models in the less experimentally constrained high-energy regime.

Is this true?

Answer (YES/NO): NO